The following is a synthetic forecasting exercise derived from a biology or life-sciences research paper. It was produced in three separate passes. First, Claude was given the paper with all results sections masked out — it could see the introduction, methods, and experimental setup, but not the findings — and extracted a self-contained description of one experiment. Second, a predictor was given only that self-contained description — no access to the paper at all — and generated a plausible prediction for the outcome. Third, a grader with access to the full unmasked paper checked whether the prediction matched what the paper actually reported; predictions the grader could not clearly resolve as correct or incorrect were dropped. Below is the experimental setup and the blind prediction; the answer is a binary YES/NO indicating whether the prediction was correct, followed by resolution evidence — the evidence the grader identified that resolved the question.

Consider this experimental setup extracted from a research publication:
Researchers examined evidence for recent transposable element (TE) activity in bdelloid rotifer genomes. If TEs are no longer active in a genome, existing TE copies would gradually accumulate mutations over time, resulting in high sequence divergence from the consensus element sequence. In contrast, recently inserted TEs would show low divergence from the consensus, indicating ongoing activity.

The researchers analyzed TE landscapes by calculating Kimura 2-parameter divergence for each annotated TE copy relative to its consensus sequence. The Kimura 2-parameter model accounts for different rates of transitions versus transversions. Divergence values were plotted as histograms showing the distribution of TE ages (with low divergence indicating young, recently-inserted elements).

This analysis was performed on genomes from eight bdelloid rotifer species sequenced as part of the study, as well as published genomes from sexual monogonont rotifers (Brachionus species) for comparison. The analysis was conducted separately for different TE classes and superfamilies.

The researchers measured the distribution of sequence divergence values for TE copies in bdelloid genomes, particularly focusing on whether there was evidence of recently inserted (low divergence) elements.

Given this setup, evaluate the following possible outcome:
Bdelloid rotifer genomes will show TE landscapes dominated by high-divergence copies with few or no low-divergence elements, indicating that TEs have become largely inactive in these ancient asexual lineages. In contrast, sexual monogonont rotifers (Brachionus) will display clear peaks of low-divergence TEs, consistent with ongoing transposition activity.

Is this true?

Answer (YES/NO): NO